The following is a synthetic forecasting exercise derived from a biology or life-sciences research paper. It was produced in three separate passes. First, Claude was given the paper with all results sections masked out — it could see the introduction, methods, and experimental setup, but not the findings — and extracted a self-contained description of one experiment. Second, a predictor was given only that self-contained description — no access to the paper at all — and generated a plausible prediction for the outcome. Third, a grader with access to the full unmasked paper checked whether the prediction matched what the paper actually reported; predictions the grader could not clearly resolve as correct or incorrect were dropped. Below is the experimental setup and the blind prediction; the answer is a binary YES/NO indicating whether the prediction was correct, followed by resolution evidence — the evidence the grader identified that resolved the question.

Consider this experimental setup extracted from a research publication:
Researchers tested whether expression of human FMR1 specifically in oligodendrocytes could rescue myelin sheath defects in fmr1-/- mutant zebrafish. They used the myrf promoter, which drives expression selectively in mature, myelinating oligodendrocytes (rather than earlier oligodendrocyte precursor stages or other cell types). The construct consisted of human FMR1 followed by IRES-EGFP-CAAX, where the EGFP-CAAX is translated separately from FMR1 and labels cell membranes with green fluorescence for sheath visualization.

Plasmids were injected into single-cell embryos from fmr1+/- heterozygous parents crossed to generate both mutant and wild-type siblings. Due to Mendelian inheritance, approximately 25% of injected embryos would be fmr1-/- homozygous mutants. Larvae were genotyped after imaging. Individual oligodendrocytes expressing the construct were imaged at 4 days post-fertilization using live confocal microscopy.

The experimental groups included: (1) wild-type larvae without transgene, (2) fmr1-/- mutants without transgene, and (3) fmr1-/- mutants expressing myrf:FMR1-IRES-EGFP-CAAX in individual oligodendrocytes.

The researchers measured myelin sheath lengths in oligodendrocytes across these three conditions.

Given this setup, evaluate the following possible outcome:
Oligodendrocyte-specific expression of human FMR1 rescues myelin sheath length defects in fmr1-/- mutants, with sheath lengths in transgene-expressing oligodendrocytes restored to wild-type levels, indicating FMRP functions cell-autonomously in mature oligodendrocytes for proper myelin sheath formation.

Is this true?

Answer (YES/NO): YES